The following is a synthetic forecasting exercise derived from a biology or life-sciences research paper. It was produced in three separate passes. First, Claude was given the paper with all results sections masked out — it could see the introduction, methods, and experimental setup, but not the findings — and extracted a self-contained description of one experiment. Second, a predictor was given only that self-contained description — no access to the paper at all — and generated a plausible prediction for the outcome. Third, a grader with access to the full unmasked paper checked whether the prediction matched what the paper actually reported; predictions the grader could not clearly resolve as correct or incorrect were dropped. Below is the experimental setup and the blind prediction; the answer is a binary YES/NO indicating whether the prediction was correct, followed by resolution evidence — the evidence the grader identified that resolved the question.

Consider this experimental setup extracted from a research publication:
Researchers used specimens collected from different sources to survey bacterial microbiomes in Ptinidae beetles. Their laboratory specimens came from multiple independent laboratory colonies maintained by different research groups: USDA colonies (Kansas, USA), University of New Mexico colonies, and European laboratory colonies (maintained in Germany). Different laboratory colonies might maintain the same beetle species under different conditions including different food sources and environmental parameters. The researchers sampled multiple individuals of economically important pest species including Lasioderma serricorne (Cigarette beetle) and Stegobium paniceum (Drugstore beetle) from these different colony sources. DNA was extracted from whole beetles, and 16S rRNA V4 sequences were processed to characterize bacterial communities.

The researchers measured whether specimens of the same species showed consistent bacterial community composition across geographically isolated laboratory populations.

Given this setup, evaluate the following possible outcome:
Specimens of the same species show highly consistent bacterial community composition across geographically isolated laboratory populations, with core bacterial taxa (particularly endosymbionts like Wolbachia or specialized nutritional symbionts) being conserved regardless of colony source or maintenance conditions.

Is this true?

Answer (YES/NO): NO